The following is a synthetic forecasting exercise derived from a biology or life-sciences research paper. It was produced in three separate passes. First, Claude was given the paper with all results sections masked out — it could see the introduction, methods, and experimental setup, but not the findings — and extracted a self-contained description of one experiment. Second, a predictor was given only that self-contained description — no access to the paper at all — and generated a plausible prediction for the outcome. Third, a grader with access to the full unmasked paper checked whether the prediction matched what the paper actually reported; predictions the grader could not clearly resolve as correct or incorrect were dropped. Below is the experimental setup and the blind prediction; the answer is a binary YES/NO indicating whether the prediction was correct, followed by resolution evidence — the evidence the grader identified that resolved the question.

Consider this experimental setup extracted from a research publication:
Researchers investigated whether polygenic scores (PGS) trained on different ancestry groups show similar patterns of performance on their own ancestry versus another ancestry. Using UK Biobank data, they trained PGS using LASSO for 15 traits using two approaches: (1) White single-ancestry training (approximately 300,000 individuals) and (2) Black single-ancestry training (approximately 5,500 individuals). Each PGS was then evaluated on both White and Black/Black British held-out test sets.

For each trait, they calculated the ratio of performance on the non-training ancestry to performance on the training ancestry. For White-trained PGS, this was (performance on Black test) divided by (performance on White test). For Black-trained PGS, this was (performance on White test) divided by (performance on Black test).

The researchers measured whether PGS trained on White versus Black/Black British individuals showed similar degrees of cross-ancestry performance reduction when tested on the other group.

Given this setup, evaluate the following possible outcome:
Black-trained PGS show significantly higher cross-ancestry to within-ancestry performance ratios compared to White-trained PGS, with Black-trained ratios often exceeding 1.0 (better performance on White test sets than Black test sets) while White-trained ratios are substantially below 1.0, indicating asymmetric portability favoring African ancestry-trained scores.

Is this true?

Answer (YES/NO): NO